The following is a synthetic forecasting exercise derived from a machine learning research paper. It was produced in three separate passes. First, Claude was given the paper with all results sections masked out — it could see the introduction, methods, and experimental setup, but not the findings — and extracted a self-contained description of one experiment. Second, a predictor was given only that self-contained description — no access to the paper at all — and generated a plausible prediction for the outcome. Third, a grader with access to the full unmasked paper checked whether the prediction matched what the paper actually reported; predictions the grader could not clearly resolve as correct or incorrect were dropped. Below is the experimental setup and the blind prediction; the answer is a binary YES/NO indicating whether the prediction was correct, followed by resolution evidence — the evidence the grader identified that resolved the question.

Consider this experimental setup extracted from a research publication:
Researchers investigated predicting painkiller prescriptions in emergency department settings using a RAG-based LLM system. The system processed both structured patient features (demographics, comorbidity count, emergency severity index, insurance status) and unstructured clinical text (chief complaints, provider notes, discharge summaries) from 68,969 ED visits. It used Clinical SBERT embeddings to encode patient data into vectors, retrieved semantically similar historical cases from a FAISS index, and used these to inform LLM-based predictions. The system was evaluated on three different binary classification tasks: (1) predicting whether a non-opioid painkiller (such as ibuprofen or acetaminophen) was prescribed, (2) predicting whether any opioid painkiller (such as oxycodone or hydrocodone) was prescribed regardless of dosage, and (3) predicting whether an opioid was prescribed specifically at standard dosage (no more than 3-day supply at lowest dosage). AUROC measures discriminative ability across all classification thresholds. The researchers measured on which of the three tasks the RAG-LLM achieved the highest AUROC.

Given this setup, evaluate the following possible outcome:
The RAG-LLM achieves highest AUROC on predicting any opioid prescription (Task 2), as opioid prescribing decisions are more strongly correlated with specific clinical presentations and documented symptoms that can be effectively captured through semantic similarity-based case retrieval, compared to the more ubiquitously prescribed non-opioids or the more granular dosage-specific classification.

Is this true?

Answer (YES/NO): NO